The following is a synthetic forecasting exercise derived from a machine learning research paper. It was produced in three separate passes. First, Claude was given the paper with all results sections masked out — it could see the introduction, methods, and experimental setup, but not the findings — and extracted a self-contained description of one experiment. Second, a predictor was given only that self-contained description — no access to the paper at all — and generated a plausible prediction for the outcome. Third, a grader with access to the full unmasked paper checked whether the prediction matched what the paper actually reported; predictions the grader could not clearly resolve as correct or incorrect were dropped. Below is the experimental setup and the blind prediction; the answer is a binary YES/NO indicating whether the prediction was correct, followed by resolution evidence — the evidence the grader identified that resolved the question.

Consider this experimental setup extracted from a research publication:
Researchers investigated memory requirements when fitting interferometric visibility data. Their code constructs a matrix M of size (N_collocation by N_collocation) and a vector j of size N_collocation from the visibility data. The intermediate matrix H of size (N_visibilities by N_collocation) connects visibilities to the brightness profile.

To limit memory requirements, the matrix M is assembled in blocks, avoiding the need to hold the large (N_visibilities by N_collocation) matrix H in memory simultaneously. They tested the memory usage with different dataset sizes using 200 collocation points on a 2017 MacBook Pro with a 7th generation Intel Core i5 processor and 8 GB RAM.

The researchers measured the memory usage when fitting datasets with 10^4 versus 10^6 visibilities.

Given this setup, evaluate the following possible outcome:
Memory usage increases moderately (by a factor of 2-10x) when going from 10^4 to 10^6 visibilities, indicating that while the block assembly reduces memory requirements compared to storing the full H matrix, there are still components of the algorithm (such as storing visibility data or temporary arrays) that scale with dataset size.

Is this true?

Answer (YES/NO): YES